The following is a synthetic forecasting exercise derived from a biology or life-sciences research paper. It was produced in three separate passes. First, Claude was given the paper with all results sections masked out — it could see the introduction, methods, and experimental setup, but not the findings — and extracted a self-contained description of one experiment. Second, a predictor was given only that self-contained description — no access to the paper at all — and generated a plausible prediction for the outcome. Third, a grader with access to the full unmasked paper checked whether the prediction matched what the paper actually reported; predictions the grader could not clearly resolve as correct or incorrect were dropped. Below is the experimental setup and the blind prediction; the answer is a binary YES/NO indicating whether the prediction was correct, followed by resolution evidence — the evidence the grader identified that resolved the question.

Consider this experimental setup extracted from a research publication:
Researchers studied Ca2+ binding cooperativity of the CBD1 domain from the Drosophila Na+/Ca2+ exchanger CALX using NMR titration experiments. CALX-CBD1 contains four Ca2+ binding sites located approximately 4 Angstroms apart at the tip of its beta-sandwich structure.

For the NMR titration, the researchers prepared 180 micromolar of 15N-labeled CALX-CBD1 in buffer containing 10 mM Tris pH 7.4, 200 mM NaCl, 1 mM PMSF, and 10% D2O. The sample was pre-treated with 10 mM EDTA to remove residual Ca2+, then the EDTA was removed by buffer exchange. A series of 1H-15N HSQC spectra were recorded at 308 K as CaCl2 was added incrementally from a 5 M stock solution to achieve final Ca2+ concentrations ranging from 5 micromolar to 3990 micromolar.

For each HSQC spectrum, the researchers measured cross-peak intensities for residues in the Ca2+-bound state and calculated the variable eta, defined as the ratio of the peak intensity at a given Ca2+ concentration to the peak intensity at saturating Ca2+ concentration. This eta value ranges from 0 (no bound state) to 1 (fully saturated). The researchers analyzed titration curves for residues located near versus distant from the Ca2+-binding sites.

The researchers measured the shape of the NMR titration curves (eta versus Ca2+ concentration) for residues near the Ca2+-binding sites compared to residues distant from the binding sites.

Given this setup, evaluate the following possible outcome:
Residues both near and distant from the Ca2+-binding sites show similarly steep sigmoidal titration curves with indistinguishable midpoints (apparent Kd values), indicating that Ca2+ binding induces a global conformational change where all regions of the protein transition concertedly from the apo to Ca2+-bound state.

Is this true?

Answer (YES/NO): NO